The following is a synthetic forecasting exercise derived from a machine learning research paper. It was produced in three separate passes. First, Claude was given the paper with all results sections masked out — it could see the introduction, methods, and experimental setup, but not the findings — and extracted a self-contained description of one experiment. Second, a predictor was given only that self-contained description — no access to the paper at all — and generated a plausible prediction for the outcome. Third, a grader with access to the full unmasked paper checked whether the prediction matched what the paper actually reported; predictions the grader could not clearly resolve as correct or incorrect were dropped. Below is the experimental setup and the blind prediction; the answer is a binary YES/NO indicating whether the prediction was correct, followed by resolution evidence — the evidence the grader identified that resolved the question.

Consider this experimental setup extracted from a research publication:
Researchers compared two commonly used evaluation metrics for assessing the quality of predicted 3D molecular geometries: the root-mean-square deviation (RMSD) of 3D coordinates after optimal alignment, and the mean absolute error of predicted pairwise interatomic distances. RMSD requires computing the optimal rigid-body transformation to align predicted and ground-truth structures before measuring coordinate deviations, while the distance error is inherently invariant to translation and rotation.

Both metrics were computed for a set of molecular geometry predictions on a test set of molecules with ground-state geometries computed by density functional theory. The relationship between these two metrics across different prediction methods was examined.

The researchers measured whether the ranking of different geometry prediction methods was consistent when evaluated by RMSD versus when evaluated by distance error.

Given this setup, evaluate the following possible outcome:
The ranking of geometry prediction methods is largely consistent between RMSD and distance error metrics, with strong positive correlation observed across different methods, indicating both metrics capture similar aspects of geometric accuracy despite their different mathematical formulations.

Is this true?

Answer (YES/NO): YES